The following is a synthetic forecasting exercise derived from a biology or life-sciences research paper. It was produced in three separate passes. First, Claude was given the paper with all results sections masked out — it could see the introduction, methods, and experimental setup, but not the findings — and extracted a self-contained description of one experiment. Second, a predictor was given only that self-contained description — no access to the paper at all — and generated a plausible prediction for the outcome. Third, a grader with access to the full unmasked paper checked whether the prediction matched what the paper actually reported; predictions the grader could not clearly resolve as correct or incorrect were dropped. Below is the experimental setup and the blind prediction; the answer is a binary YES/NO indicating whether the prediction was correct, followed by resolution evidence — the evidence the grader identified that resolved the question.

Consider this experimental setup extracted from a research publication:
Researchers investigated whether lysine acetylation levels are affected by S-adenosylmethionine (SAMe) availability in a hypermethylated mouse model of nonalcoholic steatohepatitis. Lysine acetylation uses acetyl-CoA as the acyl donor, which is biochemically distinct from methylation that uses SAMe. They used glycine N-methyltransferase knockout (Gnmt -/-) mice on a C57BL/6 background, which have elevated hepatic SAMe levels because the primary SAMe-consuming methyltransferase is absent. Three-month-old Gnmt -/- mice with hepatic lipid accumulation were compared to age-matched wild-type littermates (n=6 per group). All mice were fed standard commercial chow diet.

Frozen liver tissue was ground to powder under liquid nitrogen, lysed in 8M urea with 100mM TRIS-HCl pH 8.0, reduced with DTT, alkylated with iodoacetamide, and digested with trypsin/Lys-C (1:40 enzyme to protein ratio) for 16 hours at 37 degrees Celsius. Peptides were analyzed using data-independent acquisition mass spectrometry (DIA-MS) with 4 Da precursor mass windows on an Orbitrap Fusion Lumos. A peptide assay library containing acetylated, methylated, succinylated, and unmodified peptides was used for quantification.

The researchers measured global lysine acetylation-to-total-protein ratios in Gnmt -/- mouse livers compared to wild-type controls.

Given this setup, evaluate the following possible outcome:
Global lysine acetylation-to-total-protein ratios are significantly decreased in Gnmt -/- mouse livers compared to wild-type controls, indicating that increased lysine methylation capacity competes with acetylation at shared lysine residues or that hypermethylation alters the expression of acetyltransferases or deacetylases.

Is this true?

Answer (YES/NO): YES